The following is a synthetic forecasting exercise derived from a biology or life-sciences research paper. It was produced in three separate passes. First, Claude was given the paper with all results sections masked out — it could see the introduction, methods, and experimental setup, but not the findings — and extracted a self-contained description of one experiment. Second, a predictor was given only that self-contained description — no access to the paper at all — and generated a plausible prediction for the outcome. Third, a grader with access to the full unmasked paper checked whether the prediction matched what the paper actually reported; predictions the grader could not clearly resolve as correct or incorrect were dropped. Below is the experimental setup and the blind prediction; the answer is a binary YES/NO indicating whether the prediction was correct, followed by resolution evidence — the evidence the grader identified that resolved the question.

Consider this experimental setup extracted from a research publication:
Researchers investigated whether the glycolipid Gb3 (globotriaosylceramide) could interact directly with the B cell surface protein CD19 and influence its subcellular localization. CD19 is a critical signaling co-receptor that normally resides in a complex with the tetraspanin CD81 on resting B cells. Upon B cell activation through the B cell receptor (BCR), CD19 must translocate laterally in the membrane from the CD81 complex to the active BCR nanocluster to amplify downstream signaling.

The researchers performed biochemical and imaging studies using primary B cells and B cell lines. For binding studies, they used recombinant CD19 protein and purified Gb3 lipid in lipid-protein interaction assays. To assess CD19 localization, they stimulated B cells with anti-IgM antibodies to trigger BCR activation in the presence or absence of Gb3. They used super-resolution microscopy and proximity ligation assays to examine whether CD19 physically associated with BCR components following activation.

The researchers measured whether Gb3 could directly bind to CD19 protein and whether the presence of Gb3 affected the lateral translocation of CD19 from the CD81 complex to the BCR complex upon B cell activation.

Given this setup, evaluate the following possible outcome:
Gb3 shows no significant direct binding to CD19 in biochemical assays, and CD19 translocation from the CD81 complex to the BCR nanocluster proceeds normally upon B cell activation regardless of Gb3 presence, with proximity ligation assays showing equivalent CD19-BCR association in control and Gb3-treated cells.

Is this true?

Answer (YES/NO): NO